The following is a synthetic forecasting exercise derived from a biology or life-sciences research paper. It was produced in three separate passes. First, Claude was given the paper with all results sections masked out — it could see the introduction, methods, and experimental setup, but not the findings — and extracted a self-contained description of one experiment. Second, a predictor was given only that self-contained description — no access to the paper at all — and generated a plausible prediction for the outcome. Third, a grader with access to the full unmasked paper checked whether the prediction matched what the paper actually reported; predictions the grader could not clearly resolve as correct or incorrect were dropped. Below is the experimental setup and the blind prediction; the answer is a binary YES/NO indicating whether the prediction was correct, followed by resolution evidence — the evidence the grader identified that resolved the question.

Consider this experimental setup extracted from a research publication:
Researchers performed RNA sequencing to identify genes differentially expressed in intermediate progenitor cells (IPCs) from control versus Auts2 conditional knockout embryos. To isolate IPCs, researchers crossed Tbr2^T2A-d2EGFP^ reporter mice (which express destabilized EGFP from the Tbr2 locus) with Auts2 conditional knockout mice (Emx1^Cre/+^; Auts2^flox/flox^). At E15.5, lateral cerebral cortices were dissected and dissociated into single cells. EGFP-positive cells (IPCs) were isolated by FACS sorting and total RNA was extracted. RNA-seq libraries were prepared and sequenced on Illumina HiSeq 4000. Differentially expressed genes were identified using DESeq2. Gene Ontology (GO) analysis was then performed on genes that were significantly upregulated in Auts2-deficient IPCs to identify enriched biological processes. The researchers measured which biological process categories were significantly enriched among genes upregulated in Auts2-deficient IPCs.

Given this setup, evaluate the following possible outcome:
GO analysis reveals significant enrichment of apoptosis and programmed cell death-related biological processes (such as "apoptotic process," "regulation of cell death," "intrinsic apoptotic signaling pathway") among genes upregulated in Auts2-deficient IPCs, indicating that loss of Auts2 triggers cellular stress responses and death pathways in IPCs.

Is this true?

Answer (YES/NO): NO